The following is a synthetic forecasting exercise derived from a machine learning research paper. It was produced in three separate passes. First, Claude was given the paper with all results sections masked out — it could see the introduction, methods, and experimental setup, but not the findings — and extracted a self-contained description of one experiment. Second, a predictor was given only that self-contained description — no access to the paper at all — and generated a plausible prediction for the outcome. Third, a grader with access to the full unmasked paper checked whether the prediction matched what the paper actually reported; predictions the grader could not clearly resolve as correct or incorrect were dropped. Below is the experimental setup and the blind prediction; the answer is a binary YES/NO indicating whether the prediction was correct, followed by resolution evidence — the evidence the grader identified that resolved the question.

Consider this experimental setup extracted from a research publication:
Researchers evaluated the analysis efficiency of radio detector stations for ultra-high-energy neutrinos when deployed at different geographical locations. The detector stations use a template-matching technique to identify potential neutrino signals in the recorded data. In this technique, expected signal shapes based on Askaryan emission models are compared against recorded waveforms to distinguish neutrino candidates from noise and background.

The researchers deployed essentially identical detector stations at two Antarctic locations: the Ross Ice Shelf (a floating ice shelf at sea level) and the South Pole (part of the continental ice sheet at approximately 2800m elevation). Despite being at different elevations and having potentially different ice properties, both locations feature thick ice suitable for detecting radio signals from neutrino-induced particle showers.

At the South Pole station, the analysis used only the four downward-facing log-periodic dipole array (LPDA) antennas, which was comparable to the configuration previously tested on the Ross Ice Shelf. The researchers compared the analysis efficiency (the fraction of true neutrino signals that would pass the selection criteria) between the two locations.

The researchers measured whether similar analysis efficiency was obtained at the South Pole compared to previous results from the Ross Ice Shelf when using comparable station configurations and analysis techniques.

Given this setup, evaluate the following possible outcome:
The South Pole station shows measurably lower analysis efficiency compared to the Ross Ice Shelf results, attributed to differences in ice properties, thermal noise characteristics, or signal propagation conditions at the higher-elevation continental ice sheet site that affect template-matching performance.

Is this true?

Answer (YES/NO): NO